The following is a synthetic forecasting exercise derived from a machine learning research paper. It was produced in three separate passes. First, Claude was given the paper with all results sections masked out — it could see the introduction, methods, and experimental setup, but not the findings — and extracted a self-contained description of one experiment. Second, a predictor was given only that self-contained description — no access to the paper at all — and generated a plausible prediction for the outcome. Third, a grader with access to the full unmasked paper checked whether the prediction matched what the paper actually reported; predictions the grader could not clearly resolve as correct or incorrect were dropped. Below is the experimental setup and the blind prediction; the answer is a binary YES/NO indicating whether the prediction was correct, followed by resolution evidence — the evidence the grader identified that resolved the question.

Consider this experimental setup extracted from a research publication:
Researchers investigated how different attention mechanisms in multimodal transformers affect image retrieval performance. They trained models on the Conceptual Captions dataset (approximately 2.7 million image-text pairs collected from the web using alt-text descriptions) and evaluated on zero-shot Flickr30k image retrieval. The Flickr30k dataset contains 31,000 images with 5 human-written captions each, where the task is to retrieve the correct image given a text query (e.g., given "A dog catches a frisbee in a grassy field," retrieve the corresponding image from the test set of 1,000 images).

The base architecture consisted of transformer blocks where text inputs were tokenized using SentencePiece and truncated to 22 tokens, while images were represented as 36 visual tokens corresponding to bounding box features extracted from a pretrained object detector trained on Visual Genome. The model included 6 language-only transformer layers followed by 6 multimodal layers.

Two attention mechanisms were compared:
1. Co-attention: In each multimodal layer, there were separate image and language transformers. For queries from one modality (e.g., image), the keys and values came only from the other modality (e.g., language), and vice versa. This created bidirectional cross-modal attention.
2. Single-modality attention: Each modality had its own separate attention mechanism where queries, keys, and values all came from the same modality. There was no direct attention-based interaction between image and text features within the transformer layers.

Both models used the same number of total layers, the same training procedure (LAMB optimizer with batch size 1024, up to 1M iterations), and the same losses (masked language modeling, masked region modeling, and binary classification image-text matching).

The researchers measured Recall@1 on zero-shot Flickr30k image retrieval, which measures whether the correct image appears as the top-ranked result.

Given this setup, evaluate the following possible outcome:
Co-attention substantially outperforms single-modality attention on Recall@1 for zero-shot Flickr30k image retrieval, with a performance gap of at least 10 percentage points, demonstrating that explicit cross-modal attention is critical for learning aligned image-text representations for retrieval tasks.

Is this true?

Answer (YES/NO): YES